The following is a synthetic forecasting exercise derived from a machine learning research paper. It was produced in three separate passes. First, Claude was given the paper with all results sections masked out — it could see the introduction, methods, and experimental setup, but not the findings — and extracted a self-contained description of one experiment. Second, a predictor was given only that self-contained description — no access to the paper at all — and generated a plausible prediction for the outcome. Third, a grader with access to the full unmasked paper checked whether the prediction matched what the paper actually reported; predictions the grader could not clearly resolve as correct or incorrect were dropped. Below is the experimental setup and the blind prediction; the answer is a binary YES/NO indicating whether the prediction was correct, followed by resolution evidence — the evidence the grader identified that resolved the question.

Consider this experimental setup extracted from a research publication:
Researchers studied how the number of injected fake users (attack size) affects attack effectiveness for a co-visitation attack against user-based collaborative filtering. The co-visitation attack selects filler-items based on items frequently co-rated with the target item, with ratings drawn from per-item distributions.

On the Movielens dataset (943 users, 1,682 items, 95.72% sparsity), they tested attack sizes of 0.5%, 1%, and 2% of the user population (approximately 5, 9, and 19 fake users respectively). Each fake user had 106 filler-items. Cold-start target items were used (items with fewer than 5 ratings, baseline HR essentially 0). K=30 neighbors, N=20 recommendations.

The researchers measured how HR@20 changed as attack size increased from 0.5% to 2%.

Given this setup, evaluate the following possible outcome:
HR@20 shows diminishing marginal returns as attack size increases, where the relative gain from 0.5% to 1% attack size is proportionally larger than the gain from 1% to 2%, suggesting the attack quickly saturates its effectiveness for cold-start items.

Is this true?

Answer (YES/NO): NO